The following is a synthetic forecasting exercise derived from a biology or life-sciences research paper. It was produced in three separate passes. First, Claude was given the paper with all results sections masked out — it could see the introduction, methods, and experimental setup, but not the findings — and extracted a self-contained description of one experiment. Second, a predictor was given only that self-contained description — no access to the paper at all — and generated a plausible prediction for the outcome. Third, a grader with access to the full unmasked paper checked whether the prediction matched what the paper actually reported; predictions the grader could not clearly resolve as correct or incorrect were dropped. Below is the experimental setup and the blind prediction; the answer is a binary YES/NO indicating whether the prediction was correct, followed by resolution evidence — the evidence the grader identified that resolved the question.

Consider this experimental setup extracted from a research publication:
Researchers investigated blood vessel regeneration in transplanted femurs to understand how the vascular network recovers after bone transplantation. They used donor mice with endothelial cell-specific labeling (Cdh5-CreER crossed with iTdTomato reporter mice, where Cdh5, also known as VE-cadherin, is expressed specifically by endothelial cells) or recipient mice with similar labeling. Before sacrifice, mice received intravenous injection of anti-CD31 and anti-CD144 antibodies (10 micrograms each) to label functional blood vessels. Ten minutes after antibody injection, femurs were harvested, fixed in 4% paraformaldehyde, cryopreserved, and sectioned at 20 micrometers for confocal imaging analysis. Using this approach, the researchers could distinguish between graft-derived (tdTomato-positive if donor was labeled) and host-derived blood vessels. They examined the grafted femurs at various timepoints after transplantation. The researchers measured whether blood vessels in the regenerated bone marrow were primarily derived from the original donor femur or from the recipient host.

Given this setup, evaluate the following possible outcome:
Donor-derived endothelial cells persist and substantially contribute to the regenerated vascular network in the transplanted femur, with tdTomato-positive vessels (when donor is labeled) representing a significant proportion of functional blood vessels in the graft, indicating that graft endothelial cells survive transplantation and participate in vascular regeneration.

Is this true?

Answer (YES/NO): YES